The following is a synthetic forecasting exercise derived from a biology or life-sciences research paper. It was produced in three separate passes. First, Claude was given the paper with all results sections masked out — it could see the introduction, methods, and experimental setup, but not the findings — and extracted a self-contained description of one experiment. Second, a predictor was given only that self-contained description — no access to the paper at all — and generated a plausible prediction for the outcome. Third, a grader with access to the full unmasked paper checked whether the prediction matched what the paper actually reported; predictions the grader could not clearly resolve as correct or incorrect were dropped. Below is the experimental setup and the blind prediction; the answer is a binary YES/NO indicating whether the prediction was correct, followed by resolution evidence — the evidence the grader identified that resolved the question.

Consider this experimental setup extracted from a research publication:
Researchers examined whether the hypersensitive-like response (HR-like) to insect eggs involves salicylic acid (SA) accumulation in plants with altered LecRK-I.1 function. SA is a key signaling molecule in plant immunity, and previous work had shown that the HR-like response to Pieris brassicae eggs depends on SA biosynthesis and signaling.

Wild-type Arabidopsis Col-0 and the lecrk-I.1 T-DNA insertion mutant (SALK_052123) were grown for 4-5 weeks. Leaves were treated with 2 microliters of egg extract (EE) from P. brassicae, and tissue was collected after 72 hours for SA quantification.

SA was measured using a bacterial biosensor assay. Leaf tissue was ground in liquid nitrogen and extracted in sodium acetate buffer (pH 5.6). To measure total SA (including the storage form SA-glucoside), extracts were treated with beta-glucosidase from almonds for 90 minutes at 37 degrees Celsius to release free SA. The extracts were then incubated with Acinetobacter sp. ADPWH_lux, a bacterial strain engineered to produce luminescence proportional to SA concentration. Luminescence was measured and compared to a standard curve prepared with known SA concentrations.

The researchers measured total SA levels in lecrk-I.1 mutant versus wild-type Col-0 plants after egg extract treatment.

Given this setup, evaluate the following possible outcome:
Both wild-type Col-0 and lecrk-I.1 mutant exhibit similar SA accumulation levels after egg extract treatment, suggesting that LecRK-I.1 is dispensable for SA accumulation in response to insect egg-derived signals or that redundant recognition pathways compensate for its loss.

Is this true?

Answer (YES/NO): YES